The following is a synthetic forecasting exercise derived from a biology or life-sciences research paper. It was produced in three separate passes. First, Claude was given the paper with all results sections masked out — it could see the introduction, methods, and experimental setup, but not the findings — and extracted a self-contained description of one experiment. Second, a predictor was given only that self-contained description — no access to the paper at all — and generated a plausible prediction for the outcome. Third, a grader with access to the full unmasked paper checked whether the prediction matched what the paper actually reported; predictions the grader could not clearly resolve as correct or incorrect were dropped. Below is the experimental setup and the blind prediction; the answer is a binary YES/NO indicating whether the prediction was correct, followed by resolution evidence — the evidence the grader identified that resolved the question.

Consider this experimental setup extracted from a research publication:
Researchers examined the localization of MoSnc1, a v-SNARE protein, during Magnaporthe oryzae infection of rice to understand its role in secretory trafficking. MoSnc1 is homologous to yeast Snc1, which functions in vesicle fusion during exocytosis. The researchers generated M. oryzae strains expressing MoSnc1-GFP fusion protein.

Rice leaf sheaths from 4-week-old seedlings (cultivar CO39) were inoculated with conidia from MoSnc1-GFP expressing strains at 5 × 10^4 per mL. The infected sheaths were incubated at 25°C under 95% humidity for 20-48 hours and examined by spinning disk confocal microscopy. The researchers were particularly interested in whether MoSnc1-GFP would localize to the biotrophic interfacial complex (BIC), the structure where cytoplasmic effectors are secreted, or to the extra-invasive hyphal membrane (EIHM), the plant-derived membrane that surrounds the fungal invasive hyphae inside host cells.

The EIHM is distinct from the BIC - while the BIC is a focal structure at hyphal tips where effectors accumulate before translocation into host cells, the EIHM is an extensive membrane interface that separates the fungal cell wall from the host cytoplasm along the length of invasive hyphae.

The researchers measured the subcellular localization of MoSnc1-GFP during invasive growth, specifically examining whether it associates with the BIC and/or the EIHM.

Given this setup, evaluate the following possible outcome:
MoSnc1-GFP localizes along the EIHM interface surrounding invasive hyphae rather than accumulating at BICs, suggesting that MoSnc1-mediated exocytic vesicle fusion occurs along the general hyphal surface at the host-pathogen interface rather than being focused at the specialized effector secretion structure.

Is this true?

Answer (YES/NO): NO